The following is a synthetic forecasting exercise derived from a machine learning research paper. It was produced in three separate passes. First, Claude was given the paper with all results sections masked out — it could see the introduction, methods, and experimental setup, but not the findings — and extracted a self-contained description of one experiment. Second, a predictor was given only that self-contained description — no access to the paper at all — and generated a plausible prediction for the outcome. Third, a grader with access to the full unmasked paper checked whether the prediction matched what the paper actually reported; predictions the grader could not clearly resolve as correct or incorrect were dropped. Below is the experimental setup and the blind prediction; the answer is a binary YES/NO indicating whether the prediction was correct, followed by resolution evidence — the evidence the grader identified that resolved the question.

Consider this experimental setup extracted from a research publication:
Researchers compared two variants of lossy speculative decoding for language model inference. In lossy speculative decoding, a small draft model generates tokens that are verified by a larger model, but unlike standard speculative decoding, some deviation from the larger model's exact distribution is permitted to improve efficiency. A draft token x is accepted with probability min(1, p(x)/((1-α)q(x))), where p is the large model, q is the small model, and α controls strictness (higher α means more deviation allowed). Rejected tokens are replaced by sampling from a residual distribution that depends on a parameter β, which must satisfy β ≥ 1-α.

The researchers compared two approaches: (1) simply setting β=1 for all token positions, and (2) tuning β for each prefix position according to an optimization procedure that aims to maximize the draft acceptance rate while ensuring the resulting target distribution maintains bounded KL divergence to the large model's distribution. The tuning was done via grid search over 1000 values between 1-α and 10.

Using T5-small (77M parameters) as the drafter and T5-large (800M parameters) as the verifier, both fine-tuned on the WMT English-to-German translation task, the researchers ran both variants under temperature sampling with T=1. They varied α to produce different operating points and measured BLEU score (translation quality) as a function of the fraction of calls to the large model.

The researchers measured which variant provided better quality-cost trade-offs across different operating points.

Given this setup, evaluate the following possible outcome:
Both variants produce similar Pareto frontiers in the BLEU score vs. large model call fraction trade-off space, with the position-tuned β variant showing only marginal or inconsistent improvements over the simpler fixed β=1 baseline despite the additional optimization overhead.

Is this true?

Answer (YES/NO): NO